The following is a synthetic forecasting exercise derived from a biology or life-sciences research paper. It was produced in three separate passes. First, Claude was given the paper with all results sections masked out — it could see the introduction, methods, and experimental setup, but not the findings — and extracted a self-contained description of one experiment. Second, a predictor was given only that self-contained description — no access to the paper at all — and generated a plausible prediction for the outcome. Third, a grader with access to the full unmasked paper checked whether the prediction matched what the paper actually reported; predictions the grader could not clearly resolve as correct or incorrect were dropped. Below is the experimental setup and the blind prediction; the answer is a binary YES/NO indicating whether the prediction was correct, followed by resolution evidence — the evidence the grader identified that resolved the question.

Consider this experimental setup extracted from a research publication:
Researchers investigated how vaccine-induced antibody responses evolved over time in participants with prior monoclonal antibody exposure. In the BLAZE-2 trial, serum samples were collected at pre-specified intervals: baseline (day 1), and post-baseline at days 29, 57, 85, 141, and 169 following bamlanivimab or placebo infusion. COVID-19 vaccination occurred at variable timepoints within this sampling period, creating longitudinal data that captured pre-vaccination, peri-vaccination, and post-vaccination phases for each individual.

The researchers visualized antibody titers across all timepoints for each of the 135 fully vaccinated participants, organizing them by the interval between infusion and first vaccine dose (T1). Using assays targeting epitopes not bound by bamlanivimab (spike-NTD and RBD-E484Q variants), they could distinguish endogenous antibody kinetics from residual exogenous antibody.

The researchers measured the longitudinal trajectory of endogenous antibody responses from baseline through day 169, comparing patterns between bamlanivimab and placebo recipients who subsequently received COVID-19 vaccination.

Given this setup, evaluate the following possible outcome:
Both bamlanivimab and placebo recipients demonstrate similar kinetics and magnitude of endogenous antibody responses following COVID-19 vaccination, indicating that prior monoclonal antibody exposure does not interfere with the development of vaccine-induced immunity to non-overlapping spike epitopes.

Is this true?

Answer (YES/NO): NO